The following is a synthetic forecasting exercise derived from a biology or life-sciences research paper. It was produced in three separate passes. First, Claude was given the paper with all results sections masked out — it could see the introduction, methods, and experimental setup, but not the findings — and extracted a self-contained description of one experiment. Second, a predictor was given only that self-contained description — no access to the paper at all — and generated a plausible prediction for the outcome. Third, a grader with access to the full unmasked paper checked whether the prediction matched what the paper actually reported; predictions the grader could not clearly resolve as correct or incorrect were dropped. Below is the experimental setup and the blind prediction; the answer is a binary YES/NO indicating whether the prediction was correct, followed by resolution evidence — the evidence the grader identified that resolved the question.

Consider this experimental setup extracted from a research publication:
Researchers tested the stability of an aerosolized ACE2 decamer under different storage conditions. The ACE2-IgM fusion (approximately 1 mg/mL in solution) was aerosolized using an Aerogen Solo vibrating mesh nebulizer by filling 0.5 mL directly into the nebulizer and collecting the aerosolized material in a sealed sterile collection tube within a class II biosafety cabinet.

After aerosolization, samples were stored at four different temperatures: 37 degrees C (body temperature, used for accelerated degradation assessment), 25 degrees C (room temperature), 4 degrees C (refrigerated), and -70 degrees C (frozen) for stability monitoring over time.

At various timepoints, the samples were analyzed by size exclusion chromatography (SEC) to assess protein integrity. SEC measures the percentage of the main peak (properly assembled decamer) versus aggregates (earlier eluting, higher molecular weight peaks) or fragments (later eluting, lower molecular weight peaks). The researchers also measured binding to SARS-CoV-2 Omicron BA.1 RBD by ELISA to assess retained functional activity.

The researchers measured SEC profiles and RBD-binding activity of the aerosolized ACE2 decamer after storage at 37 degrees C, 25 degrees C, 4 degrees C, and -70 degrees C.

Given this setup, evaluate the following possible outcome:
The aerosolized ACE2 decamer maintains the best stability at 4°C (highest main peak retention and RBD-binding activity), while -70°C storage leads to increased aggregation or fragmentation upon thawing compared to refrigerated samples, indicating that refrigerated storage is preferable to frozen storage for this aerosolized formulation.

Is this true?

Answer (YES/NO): NO